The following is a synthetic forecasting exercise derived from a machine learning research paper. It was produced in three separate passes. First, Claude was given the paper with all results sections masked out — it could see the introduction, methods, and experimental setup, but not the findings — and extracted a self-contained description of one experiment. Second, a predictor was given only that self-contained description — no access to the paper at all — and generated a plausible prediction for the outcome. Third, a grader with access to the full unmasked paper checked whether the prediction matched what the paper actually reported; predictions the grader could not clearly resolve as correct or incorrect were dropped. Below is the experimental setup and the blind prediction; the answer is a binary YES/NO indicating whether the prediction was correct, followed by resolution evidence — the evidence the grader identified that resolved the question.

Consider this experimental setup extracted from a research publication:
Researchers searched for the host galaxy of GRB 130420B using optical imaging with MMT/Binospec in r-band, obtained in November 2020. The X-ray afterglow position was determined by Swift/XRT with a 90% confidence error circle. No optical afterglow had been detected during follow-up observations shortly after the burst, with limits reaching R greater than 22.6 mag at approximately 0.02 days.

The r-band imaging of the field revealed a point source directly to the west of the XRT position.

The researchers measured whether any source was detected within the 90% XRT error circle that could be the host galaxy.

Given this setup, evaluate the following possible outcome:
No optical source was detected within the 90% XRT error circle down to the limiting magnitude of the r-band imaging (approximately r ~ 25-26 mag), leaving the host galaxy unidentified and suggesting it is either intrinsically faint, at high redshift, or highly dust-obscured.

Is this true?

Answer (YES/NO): NO